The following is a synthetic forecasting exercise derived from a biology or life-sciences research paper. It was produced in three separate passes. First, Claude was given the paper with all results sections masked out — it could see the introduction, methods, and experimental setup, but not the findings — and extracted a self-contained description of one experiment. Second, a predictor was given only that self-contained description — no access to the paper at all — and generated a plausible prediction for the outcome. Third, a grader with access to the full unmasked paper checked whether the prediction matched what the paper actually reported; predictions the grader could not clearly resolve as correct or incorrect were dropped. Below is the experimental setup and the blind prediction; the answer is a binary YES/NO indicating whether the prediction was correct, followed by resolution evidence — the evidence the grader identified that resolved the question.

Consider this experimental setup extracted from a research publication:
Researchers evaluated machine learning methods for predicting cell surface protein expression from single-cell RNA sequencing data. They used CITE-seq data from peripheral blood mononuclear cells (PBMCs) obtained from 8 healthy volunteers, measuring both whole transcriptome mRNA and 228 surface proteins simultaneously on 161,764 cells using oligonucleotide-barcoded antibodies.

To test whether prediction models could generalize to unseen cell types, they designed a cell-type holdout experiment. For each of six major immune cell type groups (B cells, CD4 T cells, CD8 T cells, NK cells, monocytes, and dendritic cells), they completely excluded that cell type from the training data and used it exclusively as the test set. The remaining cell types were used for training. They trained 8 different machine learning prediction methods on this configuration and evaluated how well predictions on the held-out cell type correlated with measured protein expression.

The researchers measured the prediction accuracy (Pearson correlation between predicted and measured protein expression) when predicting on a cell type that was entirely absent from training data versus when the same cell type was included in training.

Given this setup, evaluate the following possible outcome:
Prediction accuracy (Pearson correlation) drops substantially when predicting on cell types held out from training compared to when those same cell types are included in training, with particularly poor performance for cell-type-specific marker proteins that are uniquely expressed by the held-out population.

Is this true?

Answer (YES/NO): NO